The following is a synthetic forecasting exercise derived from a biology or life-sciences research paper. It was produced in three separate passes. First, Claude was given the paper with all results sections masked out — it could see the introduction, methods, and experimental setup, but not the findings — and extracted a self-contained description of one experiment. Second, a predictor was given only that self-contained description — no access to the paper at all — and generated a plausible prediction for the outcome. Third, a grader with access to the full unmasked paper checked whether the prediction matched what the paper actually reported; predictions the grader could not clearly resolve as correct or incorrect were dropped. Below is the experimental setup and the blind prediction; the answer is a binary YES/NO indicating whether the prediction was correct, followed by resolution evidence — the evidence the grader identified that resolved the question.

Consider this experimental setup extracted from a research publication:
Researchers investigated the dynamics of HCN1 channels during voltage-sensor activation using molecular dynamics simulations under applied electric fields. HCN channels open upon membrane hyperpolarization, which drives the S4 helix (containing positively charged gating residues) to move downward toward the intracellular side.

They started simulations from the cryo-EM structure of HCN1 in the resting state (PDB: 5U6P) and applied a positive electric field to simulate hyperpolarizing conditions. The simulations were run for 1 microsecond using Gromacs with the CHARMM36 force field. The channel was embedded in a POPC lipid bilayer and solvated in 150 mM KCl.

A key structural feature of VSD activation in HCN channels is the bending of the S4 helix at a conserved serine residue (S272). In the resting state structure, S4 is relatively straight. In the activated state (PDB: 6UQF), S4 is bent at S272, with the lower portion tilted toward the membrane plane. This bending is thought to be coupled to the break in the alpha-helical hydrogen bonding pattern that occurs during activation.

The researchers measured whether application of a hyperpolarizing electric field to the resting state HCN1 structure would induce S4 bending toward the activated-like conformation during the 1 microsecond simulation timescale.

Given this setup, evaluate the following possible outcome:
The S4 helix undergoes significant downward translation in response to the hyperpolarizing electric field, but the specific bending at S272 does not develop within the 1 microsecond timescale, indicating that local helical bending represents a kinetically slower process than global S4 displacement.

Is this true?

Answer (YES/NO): NO